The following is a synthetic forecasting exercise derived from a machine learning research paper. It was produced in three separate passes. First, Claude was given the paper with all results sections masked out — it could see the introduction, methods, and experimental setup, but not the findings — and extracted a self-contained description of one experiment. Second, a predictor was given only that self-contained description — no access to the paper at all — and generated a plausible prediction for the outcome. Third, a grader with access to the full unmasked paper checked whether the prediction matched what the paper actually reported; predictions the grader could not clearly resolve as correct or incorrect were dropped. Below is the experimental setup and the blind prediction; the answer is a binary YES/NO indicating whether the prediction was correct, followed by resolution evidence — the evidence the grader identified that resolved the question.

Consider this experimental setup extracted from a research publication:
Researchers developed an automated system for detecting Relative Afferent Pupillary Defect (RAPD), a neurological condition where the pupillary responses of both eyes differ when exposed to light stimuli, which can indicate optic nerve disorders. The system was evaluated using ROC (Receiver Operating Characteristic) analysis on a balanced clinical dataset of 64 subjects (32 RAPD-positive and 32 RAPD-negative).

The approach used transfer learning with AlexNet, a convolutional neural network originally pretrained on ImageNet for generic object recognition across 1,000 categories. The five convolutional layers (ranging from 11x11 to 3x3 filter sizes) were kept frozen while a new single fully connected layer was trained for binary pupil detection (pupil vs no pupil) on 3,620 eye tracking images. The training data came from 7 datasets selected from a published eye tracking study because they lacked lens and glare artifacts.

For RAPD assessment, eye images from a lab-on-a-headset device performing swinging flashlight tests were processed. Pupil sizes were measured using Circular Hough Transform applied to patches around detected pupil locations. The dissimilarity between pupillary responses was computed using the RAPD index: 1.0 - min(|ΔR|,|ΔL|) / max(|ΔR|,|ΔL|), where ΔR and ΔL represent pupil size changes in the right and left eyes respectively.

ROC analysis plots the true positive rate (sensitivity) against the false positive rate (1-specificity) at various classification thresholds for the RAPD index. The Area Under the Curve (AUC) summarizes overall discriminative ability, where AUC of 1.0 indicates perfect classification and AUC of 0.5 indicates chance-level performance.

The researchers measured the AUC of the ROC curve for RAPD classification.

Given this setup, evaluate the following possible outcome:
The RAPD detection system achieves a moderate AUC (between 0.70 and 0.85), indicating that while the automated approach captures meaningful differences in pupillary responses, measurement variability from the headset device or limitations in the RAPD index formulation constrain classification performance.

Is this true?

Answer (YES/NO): NO